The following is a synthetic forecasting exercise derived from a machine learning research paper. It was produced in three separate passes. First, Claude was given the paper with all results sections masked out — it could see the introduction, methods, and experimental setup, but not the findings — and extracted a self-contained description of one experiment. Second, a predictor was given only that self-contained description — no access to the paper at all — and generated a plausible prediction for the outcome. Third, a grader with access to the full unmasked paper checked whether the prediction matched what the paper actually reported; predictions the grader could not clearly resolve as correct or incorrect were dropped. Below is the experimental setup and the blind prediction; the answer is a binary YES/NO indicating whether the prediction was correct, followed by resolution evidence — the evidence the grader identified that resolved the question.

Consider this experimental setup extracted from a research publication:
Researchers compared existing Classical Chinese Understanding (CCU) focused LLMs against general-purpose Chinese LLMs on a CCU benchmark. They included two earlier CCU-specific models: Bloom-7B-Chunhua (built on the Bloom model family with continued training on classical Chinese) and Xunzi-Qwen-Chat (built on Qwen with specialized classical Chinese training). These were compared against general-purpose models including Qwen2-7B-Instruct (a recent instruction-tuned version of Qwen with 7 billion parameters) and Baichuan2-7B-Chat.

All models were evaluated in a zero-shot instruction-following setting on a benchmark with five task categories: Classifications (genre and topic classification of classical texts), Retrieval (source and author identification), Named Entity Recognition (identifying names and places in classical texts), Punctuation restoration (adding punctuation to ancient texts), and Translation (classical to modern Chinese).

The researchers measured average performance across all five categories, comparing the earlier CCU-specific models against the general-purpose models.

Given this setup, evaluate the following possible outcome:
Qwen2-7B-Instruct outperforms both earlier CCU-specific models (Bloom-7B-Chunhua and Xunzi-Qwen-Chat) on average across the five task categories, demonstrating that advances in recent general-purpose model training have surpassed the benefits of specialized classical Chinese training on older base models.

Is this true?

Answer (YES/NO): YES